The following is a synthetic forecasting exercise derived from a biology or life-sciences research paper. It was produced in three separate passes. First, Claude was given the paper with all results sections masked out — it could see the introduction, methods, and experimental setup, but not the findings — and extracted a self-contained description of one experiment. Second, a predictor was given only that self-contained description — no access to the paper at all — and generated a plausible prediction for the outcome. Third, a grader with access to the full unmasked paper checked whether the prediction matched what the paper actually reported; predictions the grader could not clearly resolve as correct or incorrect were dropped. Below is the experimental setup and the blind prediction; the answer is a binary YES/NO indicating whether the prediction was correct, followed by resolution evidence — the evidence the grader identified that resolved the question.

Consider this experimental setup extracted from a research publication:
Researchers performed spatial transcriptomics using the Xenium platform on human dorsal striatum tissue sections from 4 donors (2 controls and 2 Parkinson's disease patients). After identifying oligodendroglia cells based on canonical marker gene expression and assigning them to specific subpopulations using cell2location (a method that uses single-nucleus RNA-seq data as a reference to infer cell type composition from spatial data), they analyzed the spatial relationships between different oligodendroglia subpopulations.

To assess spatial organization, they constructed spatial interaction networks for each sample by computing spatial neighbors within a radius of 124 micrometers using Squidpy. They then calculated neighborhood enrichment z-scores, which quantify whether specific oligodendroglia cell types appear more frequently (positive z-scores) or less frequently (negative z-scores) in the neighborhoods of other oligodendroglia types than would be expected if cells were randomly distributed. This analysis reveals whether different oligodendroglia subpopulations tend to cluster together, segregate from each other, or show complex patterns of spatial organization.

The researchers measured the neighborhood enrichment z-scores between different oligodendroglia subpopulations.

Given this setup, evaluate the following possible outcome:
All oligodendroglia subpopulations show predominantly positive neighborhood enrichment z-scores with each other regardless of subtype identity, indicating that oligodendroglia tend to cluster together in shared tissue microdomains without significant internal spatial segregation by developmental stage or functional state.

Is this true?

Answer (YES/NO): NO